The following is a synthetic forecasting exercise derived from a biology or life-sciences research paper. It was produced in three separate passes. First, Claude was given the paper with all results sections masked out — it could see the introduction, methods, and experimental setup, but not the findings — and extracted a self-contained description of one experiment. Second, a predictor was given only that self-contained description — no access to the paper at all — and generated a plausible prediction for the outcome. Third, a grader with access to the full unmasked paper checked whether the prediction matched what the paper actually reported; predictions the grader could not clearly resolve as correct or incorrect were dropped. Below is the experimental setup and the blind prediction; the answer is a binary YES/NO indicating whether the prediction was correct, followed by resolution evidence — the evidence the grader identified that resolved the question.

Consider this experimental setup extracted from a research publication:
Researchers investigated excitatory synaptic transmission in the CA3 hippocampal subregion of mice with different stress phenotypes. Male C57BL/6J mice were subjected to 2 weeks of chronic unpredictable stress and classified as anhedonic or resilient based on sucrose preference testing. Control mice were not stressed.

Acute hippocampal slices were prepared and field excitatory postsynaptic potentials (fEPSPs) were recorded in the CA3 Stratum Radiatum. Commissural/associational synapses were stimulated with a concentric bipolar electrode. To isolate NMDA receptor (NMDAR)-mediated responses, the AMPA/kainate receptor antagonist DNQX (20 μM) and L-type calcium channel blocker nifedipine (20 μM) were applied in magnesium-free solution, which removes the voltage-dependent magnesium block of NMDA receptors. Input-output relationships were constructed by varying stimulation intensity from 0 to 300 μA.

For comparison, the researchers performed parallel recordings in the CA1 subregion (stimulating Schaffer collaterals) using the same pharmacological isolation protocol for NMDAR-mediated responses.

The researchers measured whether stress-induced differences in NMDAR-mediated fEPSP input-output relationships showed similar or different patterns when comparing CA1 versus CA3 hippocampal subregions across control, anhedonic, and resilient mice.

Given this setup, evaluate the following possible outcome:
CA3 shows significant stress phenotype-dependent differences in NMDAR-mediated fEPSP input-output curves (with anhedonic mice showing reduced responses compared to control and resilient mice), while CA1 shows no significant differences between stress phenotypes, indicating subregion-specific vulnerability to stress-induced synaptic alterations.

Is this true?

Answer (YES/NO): NO